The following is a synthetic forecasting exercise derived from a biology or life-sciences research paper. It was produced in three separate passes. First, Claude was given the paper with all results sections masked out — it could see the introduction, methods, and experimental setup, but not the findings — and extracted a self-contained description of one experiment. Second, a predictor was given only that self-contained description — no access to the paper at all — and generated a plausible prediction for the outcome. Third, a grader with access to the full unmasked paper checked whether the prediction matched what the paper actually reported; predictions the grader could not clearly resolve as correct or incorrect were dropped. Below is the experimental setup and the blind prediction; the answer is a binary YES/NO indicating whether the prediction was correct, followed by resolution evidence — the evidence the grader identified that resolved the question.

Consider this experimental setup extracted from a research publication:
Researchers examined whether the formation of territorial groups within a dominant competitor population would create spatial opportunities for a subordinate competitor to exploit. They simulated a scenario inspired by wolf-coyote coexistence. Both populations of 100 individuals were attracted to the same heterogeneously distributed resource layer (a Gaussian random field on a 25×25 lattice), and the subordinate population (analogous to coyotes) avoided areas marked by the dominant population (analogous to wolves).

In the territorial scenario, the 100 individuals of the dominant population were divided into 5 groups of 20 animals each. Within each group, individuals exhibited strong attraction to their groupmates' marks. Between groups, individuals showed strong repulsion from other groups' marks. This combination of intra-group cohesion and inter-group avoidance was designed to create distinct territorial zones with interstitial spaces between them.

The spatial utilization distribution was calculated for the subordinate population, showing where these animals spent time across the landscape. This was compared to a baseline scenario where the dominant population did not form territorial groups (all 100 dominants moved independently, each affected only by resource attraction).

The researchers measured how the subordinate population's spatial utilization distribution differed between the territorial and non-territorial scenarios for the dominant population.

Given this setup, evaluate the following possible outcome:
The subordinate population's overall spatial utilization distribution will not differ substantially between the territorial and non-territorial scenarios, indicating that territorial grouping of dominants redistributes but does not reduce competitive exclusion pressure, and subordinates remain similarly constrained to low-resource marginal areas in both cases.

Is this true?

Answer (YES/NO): NO